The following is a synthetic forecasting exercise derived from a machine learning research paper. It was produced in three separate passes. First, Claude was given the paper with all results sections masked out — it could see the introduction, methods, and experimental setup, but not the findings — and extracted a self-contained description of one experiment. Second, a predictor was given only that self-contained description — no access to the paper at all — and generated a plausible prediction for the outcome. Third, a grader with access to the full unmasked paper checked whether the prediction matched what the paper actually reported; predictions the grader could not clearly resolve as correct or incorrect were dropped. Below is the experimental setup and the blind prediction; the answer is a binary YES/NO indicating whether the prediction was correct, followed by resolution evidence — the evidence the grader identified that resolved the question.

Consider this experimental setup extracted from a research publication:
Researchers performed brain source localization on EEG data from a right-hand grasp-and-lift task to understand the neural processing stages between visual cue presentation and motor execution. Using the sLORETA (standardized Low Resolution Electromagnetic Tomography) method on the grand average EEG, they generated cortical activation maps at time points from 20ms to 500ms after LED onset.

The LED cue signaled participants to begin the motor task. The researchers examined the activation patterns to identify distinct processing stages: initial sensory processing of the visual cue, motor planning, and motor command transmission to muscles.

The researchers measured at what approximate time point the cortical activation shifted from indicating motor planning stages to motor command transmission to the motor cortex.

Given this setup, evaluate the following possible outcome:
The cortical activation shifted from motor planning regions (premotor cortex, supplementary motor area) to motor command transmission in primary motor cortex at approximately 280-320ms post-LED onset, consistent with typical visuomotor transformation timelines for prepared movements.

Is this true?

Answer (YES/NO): NO